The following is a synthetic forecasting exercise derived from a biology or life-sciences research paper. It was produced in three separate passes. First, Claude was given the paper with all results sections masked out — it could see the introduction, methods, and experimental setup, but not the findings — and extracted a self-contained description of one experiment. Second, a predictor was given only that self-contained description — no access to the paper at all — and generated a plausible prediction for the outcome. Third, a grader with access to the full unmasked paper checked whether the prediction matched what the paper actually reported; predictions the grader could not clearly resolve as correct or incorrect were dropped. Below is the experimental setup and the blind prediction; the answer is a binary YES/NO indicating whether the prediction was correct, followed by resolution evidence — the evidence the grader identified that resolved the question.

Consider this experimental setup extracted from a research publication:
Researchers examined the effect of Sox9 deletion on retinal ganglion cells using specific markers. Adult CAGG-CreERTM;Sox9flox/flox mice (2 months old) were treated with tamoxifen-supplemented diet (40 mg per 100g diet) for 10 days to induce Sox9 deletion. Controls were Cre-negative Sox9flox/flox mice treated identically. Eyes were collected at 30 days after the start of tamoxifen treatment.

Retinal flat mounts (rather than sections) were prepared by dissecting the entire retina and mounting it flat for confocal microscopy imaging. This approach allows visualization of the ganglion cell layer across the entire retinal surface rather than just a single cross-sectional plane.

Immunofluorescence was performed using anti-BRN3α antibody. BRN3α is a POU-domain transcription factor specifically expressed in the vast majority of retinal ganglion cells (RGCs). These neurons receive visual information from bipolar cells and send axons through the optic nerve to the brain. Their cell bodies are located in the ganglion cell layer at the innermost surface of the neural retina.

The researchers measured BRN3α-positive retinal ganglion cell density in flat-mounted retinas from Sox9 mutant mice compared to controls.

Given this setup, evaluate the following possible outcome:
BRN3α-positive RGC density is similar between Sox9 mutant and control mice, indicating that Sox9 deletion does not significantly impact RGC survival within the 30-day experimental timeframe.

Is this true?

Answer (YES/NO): NO